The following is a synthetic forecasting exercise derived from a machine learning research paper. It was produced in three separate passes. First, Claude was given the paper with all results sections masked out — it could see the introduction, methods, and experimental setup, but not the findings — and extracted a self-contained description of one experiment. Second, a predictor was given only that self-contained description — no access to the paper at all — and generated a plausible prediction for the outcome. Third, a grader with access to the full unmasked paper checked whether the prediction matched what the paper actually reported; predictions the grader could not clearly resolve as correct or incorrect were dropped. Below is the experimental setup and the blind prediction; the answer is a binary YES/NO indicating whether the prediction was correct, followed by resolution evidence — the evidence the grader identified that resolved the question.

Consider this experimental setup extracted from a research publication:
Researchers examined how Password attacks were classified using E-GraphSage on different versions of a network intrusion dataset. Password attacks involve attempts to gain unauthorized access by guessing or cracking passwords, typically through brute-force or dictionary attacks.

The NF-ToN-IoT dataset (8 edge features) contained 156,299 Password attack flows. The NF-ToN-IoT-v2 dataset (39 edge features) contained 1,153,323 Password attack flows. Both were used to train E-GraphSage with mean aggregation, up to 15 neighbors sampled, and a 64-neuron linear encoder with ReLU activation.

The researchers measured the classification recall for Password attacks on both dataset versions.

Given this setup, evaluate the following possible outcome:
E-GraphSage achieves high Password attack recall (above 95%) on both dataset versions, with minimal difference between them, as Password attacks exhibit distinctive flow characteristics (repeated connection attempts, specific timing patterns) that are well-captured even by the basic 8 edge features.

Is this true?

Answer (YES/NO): NO